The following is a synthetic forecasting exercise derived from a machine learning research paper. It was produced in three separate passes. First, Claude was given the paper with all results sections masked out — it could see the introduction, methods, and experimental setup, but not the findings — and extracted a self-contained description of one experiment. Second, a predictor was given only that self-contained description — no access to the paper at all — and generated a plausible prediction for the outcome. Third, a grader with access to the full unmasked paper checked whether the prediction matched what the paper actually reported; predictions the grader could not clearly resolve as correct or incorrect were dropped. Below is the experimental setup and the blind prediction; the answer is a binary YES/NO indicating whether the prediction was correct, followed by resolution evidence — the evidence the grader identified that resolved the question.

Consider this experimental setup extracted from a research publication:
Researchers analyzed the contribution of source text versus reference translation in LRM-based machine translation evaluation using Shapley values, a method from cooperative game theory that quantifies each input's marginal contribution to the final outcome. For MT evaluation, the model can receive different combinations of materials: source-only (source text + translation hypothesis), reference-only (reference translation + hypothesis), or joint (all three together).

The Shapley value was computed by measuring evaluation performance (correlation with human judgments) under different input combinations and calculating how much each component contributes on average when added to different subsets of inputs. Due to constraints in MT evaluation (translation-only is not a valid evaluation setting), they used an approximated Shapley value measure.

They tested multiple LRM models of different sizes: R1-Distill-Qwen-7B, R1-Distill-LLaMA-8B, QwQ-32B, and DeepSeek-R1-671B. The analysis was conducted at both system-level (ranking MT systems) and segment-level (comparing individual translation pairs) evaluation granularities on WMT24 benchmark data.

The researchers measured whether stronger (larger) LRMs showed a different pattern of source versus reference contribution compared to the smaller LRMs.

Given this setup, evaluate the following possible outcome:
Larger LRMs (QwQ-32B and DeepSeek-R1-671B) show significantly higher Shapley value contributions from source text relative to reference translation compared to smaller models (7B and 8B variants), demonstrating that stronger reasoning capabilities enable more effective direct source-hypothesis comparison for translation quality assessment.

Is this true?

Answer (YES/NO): YES